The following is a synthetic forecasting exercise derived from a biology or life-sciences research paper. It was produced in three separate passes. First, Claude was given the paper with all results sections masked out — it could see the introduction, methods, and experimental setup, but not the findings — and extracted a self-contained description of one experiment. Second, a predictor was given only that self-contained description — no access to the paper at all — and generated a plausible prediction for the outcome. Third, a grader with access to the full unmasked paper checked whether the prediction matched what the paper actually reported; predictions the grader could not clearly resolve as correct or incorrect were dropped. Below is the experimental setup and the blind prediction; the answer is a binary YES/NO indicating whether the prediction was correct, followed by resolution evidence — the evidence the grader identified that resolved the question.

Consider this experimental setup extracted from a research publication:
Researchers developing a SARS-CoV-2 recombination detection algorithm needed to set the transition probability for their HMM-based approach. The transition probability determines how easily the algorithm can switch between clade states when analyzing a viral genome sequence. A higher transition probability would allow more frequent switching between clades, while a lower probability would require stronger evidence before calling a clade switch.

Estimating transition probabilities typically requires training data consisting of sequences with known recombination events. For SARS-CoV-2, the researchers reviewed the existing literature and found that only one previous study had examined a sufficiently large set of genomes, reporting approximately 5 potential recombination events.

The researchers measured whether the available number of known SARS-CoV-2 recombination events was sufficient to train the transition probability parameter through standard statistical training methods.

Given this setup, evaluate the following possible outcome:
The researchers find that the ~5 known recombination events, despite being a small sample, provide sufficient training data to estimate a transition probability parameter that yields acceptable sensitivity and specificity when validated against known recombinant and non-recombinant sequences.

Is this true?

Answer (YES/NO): NO